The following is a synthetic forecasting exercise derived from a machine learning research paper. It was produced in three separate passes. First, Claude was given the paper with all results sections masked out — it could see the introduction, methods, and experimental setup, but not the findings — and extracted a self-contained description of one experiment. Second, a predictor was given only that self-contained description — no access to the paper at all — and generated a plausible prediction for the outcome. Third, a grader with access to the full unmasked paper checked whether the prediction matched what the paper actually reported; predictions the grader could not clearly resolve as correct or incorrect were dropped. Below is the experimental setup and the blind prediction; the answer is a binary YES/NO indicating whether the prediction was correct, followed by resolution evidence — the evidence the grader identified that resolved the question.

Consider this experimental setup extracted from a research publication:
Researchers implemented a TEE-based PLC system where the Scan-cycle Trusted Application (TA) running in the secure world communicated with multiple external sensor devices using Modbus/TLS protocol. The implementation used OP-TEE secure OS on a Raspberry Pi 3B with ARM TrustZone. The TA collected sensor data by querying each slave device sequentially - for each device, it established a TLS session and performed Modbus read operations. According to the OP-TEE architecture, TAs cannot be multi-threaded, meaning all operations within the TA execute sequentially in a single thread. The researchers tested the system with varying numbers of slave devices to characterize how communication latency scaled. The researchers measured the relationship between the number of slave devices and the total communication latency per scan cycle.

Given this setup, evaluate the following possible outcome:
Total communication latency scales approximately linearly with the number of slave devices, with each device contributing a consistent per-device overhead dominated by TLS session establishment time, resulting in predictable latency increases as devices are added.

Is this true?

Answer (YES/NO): NO